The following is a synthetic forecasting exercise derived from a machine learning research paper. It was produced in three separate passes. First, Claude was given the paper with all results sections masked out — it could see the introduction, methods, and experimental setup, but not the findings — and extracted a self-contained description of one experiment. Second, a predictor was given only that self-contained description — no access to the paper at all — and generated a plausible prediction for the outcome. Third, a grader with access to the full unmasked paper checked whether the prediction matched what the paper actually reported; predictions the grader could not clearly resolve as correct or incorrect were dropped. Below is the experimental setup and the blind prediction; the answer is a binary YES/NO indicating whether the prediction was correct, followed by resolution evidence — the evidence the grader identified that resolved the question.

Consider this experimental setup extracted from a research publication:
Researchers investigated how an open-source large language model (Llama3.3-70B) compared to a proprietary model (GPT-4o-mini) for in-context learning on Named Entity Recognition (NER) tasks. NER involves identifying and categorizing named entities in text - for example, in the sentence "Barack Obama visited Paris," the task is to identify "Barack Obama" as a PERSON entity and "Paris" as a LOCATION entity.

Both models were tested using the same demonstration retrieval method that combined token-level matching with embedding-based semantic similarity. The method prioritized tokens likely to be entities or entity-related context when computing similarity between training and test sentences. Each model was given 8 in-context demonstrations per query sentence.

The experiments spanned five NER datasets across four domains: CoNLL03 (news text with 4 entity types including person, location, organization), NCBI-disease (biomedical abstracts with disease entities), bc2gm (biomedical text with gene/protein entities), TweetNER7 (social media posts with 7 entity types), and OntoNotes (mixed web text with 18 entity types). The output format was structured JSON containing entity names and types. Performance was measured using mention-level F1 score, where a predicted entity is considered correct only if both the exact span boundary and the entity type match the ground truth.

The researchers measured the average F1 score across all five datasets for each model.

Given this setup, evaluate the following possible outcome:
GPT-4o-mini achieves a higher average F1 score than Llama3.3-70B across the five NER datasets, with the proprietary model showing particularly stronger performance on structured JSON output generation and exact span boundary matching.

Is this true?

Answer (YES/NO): NO